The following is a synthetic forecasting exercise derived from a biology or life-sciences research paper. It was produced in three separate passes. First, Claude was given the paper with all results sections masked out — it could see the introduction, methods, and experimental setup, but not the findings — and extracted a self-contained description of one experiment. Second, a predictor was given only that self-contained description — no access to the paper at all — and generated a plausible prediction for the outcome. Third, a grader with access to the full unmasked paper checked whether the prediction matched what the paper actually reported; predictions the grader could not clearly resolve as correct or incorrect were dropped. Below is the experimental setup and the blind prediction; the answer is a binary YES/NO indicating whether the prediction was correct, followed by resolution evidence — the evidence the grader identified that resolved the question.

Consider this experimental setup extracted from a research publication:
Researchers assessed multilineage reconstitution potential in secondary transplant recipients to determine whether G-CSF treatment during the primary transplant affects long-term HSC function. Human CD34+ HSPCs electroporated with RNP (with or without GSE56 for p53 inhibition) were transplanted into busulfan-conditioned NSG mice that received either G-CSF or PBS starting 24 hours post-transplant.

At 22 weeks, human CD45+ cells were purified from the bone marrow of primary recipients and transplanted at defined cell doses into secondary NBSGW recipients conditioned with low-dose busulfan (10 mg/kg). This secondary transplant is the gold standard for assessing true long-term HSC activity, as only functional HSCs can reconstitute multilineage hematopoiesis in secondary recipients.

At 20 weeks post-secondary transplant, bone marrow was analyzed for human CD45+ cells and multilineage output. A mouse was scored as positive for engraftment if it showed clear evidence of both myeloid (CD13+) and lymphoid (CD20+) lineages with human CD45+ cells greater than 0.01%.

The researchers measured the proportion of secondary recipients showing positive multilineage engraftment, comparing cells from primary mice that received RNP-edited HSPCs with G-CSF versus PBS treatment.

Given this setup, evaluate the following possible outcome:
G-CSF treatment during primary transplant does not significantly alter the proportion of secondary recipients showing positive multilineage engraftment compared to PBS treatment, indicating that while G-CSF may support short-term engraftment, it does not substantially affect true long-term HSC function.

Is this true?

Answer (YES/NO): NO